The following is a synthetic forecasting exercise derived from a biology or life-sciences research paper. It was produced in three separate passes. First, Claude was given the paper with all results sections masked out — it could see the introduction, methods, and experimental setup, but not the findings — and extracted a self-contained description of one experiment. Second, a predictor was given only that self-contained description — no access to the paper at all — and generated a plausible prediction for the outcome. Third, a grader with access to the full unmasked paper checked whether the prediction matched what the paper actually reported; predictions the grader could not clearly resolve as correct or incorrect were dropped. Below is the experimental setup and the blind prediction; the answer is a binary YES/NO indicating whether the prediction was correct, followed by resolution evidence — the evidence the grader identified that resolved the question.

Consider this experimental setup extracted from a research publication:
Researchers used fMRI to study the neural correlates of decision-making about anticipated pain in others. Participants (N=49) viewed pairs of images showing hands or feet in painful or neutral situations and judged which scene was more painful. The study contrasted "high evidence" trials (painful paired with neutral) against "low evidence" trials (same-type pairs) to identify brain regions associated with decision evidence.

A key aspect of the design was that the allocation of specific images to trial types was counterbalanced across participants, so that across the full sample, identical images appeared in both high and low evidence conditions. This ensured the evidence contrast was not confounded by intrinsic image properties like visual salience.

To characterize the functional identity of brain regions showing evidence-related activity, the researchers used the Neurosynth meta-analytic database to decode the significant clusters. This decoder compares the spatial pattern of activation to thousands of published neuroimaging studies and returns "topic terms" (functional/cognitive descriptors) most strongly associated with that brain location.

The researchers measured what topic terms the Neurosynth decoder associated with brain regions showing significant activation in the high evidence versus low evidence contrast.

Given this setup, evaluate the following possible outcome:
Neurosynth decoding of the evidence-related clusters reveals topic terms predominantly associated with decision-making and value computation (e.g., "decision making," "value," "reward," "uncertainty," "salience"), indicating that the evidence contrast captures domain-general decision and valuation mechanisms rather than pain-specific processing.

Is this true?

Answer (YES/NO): NO